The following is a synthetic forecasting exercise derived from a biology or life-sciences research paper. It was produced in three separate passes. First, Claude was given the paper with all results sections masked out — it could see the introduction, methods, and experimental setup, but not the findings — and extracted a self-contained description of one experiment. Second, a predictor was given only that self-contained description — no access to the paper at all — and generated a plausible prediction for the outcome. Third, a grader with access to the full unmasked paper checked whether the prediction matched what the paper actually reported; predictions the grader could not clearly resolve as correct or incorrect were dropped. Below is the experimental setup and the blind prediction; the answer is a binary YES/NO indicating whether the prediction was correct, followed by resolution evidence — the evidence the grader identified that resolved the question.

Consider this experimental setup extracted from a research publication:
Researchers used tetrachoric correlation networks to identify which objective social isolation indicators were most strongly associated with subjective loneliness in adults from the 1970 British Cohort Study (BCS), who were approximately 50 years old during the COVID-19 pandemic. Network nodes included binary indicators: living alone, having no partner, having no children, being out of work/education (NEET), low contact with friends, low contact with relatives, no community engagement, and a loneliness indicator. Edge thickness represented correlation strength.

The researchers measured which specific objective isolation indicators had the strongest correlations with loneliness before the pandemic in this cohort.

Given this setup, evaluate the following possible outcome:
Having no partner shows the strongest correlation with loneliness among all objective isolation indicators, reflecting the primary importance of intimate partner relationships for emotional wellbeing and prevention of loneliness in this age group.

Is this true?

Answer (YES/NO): NO